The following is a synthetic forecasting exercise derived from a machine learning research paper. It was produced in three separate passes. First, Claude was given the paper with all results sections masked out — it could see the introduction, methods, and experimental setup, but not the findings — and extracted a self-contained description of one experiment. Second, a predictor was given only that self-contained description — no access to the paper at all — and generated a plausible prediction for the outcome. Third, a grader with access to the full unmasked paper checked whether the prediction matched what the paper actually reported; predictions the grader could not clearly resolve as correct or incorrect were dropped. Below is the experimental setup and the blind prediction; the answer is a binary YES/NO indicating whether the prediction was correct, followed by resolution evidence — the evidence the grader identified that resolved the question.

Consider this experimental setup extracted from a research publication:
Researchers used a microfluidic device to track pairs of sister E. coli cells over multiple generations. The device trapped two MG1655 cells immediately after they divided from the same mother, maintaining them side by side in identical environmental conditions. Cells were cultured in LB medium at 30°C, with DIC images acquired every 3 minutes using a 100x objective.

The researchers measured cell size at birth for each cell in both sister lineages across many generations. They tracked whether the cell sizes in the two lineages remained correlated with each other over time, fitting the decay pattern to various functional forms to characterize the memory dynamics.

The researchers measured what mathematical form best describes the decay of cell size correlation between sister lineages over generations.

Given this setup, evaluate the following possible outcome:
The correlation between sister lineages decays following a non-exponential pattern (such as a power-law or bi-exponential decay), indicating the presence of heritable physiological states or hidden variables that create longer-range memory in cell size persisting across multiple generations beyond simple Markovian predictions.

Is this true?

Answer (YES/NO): NO